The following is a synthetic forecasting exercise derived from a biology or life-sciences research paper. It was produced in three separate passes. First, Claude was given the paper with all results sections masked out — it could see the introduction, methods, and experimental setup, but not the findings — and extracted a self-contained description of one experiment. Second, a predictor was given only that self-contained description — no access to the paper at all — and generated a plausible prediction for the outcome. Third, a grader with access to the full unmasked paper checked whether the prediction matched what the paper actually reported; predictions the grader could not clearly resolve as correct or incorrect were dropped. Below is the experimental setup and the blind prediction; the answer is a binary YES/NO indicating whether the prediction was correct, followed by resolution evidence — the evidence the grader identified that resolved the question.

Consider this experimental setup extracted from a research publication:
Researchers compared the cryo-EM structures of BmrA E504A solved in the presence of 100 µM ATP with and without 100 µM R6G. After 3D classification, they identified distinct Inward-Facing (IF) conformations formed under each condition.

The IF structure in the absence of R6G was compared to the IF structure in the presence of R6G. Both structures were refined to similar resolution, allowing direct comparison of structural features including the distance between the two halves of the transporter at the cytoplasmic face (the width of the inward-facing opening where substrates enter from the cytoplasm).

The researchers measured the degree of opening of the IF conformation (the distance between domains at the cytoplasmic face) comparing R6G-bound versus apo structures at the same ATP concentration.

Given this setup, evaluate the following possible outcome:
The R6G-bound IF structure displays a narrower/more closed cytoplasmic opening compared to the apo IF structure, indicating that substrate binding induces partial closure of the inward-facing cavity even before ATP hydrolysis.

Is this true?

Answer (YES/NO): NO